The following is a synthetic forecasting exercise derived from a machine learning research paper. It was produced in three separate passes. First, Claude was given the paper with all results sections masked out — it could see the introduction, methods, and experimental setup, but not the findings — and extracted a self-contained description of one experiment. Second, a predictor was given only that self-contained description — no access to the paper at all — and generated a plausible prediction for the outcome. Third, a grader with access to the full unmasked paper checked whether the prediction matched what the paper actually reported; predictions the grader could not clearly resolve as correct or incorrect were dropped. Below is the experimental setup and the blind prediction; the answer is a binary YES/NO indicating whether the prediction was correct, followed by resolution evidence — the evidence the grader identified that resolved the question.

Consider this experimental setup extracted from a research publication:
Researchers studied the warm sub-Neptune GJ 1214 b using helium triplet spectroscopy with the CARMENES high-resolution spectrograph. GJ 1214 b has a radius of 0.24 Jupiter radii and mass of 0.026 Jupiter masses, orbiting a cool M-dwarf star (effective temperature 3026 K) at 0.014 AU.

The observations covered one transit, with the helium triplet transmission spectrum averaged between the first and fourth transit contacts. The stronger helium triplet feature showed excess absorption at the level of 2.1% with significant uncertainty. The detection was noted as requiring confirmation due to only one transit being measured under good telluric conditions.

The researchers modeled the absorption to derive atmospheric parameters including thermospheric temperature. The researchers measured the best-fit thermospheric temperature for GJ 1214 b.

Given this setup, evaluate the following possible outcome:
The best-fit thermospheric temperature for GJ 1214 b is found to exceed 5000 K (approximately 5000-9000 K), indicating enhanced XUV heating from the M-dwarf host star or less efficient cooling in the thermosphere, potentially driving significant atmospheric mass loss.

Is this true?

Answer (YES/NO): NO